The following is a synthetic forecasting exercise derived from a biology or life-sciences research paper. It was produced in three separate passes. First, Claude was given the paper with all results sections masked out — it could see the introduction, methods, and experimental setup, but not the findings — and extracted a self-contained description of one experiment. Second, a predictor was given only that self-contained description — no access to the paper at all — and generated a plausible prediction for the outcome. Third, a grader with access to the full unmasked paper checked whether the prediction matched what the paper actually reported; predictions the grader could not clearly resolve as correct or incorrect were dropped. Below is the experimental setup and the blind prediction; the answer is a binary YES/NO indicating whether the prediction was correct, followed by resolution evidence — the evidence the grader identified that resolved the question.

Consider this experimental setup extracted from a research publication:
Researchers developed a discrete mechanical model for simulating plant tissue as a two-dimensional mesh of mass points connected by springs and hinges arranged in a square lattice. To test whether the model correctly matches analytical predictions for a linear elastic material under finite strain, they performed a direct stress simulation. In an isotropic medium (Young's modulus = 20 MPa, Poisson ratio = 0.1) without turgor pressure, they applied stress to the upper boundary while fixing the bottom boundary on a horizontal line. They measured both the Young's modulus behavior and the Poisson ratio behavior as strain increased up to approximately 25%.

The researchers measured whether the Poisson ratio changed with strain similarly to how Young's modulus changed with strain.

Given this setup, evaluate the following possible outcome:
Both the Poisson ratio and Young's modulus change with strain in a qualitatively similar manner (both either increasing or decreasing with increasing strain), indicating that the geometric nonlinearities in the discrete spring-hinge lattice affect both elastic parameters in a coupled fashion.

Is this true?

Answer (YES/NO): NO